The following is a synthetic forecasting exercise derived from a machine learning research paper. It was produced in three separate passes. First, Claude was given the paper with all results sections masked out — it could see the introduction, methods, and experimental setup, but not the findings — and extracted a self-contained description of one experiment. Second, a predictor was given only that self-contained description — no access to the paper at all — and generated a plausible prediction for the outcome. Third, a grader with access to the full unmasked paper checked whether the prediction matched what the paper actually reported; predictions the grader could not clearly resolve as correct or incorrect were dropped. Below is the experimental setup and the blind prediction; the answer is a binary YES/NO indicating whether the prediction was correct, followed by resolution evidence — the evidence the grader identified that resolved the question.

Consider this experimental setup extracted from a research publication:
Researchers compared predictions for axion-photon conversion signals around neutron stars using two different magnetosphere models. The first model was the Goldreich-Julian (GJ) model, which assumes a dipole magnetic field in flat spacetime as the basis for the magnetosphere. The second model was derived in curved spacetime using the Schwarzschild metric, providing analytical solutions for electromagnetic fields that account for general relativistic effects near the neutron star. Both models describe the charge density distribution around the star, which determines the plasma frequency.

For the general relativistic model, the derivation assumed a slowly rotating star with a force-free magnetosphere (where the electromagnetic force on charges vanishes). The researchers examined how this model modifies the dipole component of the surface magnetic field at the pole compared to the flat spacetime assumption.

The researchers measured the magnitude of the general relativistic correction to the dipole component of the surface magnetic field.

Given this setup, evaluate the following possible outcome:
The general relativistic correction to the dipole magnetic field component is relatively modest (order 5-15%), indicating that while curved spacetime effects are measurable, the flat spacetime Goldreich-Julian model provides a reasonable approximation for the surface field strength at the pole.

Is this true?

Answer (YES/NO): NO